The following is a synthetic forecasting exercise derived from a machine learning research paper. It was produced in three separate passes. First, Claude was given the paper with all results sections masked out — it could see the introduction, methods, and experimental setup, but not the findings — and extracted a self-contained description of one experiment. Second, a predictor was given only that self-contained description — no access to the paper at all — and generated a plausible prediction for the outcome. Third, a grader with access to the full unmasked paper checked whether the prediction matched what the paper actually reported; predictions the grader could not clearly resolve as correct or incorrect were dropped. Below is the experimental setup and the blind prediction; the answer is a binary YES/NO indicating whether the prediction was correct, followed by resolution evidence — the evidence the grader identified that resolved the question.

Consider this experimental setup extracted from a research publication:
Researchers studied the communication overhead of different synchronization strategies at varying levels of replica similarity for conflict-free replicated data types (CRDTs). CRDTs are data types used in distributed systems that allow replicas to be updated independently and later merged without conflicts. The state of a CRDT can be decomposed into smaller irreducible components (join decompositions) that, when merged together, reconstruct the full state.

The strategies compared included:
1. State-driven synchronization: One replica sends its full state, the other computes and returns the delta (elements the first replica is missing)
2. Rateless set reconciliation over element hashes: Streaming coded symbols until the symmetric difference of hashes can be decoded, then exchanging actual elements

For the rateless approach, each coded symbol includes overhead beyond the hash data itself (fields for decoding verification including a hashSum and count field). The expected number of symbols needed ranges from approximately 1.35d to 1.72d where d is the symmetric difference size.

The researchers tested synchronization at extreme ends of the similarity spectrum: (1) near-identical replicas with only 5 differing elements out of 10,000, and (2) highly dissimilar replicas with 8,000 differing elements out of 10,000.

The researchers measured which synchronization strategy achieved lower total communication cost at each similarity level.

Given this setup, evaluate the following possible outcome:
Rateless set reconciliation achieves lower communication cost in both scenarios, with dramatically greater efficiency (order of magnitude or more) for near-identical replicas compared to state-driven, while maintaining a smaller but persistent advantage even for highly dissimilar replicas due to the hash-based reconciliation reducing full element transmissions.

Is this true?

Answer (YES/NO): NO